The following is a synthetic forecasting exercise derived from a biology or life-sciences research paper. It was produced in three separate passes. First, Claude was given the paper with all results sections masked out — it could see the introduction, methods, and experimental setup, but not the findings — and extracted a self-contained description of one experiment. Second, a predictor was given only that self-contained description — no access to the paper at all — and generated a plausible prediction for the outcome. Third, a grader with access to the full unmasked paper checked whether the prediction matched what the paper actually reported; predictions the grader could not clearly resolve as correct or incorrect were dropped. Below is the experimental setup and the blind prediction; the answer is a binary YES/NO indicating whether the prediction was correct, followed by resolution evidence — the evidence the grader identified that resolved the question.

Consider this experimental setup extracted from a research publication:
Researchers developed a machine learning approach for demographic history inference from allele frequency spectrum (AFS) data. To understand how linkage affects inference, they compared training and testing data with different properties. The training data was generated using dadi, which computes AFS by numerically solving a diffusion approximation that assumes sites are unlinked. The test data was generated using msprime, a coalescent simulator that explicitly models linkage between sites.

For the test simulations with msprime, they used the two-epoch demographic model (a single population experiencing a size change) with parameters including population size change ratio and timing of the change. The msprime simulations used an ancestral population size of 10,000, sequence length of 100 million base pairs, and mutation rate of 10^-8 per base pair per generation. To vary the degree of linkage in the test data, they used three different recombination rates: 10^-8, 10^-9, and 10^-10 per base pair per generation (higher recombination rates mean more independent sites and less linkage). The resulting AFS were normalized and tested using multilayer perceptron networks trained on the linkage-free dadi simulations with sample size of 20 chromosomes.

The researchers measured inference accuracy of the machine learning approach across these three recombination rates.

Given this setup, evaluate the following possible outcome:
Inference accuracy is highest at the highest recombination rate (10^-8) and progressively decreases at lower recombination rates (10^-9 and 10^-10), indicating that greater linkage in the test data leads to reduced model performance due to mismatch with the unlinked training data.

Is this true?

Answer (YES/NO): NO